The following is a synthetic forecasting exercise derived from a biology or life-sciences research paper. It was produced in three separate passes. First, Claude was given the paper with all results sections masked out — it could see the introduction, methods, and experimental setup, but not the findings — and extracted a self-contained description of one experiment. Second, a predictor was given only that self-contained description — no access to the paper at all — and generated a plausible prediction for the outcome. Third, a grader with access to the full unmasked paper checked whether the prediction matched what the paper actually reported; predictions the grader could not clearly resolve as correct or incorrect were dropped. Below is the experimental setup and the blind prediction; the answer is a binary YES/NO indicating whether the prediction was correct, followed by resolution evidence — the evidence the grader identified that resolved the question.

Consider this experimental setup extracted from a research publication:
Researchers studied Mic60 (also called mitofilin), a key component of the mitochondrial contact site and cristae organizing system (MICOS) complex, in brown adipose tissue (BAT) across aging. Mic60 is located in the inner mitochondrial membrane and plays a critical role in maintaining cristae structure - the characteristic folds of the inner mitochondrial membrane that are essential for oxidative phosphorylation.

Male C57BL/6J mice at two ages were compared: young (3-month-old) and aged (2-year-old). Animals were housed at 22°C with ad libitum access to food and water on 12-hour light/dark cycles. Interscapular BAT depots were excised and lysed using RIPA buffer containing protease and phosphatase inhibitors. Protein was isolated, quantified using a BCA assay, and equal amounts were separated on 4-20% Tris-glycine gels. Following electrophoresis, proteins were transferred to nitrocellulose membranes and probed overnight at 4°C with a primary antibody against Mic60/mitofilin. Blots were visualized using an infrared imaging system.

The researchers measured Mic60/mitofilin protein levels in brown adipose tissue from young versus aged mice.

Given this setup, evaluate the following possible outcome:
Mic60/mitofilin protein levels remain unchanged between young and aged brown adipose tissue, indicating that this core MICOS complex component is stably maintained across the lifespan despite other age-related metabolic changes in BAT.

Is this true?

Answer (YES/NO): NO